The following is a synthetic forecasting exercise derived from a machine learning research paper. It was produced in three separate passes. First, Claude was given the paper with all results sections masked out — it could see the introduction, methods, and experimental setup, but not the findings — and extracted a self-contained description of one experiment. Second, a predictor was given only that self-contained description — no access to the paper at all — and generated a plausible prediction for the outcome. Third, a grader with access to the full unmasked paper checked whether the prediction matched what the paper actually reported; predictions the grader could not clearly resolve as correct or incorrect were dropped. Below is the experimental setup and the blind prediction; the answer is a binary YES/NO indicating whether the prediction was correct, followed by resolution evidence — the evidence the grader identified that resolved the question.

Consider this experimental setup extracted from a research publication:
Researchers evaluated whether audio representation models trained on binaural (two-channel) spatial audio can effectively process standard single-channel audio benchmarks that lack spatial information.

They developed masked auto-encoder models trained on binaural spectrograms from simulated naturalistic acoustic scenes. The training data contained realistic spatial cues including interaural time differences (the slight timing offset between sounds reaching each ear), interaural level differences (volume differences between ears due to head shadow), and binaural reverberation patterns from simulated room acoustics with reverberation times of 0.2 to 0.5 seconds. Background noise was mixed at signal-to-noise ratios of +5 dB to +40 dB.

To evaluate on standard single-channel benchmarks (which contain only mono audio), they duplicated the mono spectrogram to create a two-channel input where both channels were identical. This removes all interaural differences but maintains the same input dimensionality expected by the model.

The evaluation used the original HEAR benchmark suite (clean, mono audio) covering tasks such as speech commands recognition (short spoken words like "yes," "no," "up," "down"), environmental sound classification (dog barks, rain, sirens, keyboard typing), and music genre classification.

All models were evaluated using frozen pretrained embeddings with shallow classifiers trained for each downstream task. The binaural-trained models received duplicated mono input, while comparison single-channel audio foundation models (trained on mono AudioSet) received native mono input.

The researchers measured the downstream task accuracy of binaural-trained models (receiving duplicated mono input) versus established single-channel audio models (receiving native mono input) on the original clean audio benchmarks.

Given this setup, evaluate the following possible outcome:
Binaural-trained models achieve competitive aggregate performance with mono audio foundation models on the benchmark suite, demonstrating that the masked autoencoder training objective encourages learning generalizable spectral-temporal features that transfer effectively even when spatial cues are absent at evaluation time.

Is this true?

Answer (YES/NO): YES